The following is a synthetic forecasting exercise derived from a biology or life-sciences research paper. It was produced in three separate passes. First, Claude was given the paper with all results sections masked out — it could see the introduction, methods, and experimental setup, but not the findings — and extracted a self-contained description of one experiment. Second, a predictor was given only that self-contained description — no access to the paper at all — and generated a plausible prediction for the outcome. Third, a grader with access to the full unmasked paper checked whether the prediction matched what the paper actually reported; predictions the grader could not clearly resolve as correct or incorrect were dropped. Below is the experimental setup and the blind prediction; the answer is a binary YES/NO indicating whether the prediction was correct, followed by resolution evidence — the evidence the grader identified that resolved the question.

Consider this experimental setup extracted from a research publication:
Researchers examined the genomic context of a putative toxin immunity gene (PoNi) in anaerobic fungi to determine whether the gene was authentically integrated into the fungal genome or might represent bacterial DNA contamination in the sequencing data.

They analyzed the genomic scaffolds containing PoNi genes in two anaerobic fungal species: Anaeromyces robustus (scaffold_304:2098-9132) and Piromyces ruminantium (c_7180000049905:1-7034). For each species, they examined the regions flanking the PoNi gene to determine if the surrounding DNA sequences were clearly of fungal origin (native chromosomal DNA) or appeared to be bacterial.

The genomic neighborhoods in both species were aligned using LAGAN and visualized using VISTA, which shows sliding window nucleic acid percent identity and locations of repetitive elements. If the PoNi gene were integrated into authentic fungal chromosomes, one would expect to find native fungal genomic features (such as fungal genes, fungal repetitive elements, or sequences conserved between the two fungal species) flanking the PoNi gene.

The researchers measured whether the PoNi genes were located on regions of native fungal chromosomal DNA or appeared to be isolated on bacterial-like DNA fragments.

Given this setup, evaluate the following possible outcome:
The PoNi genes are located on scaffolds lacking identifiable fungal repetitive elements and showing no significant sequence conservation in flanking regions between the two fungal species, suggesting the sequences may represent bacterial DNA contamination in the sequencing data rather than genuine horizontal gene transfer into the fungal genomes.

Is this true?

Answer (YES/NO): NO